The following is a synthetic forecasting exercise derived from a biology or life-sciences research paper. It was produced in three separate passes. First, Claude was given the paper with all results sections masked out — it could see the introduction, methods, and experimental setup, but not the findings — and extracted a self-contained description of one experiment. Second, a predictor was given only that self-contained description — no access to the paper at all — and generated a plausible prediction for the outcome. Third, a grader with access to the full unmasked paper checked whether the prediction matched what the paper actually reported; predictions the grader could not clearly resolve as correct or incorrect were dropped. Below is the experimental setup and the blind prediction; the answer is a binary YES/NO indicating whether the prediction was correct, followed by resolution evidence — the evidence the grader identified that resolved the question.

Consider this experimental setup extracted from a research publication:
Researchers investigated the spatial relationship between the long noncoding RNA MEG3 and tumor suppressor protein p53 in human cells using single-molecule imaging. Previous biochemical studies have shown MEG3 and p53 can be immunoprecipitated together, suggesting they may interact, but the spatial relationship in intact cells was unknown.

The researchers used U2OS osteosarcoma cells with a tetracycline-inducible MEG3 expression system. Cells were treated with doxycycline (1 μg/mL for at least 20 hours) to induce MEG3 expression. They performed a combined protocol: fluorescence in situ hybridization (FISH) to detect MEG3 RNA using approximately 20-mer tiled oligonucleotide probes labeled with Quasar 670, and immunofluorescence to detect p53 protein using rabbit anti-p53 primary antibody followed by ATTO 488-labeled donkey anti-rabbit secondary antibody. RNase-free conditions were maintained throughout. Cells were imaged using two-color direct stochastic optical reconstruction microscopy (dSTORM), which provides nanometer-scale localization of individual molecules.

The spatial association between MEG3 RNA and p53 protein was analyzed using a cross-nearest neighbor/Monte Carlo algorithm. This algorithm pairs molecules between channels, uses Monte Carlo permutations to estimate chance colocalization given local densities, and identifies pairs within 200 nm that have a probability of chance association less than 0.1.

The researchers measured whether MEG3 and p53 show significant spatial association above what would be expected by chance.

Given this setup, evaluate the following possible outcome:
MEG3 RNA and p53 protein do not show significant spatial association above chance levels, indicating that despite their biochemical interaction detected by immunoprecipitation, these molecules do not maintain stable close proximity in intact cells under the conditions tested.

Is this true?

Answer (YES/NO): NO